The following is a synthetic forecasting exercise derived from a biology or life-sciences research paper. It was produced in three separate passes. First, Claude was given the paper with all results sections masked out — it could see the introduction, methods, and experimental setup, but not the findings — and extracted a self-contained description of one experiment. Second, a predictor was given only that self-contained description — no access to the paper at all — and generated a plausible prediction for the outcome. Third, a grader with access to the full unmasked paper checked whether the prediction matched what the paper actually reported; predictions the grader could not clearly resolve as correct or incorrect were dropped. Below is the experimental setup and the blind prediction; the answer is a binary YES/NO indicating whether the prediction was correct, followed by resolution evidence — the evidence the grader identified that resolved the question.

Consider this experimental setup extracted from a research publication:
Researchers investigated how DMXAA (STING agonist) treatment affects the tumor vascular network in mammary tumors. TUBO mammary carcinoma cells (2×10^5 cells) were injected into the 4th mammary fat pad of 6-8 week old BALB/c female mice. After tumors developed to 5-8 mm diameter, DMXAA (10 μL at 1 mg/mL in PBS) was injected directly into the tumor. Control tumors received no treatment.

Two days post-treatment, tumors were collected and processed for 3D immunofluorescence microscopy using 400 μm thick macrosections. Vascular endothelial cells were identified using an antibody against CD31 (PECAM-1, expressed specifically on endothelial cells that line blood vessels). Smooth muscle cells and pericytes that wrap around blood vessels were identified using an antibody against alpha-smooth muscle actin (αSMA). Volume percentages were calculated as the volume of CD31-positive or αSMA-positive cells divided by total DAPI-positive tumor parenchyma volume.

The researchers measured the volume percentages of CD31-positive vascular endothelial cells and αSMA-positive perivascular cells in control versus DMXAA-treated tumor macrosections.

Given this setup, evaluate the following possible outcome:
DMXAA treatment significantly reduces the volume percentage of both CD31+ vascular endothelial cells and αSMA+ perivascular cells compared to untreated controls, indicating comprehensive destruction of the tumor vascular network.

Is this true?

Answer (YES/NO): YES